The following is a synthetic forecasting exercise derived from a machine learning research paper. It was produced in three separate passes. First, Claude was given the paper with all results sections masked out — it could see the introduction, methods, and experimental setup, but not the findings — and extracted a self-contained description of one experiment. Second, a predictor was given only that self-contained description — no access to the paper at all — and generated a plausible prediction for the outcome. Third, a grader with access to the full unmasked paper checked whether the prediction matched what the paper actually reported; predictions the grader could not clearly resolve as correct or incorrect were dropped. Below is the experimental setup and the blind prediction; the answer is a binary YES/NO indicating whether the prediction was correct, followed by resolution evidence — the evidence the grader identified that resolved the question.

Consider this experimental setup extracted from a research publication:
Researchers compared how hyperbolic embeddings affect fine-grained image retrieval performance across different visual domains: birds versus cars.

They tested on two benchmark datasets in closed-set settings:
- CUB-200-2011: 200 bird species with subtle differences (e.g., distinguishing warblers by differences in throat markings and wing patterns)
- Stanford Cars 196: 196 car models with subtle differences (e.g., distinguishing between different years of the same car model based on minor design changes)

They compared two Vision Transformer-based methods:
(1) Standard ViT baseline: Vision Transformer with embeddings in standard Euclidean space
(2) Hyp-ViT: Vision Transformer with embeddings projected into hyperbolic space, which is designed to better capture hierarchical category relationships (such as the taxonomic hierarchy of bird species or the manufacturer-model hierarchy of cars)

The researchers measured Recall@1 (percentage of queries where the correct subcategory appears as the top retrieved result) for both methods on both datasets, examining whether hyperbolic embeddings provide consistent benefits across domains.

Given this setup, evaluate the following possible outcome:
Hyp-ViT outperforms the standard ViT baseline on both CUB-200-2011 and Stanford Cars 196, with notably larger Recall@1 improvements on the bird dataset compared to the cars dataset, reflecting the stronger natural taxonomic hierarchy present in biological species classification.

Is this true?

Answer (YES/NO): NO